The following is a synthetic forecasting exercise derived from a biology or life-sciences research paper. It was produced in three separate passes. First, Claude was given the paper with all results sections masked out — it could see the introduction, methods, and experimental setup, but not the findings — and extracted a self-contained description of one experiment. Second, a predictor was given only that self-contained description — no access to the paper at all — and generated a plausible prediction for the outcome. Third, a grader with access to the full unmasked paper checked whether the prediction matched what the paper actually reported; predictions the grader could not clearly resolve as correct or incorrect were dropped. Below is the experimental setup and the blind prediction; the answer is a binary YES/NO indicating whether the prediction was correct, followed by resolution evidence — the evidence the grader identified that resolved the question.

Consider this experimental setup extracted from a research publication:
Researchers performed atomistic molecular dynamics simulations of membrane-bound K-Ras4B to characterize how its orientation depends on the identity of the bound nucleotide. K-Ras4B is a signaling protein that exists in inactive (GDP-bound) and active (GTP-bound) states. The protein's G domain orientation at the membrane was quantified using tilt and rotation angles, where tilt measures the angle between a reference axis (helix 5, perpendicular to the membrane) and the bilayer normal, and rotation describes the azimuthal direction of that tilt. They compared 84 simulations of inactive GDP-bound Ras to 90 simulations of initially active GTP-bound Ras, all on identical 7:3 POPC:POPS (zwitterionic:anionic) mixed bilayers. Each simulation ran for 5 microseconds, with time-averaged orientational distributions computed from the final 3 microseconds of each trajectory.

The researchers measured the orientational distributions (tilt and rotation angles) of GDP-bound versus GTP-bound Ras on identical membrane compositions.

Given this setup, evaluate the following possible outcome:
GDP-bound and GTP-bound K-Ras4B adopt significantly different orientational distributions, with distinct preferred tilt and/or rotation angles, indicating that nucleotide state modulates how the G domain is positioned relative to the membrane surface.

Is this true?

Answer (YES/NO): NO